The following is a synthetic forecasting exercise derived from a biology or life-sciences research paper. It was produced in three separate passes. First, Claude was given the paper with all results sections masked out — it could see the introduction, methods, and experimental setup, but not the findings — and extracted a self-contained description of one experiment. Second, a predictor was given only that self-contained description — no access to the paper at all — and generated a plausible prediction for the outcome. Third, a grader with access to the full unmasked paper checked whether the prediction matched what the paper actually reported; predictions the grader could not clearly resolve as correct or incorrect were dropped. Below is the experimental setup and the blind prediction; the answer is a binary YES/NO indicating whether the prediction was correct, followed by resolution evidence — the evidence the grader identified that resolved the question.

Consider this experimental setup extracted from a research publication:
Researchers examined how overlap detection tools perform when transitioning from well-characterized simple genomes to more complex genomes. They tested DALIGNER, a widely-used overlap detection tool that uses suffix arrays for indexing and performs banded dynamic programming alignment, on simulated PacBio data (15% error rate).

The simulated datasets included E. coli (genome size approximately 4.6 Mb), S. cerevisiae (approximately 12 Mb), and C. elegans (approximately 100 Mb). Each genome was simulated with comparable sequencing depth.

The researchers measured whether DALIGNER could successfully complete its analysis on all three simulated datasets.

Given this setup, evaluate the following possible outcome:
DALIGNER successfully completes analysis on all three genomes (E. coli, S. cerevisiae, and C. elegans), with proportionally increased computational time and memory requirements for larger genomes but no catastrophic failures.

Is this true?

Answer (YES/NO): NO